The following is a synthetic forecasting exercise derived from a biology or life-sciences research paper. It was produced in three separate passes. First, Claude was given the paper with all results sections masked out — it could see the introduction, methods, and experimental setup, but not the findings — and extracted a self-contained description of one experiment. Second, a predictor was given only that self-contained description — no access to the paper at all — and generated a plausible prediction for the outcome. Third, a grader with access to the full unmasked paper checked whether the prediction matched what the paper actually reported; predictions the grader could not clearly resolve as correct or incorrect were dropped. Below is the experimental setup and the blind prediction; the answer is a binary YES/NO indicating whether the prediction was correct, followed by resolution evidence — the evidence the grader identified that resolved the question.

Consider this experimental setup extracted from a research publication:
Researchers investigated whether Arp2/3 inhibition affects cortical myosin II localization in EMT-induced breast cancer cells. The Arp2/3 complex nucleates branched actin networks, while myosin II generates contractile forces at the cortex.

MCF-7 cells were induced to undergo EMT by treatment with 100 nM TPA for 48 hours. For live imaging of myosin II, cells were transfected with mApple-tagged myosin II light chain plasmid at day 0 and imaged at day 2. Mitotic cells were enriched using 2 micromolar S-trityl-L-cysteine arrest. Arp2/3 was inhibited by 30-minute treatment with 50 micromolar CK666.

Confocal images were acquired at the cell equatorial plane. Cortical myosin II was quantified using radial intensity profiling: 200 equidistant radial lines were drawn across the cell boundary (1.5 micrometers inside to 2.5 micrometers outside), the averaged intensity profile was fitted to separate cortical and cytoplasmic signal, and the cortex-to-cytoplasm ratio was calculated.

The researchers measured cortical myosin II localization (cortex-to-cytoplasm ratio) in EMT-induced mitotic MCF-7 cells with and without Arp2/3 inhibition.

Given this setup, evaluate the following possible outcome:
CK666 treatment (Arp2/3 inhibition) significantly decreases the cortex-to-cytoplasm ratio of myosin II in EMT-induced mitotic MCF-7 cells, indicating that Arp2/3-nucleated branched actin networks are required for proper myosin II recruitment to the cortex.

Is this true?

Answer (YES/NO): NO